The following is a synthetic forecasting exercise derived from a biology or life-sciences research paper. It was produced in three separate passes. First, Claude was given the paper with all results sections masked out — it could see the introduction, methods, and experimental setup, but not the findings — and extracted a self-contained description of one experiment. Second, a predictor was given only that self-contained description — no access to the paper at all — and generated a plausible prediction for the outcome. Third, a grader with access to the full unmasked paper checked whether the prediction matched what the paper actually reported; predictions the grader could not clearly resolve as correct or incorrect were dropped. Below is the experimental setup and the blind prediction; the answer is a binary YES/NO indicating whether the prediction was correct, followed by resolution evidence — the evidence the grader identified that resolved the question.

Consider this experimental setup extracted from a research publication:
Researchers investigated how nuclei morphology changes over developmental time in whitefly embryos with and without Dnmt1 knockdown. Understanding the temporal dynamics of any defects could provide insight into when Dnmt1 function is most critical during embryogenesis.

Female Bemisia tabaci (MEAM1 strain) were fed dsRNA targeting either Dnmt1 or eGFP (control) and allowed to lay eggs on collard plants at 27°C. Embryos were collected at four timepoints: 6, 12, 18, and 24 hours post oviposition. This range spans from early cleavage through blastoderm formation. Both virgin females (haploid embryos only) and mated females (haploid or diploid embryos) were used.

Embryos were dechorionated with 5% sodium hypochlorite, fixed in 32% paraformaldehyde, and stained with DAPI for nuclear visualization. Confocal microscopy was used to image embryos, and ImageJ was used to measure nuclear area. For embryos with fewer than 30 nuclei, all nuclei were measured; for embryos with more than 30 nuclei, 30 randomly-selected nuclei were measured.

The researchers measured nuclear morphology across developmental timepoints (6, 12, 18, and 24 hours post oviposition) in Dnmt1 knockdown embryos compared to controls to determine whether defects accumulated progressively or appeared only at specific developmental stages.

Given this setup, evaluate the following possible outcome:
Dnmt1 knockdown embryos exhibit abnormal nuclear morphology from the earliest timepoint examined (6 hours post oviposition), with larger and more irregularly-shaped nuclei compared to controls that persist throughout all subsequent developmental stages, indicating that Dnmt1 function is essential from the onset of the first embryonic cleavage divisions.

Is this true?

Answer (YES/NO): NO